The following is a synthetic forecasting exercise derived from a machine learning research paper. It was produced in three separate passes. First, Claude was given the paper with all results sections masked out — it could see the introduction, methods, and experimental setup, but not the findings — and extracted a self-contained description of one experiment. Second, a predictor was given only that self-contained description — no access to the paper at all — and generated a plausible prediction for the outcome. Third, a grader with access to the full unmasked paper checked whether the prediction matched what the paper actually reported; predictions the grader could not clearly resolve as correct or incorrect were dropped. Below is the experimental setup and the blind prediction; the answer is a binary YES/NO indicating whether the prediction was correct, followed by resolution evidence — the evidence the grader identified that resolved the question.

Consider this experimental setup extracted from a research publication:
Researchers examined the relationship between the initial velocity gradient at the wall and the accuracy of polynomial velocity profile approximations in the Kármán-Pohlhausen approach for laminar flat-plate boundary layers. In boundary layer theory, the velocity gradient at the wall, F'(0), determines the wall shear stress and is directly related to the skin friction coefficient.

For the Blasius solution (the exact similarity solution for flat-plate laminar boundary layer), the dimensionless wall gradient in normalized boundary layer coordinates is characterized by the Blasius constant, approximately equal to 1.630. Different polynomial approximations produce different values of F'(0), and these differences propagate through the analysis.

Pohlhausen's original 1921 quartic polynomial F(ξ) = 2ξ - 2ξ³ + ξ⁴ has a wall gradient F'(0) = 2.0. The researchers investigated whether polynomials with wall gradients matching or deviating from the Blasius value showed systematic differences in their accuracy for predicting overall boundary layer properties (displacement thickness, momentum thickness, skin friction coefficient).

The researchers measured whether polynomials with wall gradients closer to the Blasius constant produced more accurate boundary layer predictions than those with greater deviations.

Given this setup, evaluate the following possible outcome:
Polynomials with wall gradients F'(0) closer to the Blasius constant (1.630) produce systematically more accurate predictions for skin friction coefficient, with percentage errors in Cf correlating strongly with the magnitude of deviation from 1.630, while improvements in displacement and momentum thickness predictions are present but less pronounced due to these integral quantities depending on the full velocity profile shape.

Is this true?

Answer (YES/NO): NO